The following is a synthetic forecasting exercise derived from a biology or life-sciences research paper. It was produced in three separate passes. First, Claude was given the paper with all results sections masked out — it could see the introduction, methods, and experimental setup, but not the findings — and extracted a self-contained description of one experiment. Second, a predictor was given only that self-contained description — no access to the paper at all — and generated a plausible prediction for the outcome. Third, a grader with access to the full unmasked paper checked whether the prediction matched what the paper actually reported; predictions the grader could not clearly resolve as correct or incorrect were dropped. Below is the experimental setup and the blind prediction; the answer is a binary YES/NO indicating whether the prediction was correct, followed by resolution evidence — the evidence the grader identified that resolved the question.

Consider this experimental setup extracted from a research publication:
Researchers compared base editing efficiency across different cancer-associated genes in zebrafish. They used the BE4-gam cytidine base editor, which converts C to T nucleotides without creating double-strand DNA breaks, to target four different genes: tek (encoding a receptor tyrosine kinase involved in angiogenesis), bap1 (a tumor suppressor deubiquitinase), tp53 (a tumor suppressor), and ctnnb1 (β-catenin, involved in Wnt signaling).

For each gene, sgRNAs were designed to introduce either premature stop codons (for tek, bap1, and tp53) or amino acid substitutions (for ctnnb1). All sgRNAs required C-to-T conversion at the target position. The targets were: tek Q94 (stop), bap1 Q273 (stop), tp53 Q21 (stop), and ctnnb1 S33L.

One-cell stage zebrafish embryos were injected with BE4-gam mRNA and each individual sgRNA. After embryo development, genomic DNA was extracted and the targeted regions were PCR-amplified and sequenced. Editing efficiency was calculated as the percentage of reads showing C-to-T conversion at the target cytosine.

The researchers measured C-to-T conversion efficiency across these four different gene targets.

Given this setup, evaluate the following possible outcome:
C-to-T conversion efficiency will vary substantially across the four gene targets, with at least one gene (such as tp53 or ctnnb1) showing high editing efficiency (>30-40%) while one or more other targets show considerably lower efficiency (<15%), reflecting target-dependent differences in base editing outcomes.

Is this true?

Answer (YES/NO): YES